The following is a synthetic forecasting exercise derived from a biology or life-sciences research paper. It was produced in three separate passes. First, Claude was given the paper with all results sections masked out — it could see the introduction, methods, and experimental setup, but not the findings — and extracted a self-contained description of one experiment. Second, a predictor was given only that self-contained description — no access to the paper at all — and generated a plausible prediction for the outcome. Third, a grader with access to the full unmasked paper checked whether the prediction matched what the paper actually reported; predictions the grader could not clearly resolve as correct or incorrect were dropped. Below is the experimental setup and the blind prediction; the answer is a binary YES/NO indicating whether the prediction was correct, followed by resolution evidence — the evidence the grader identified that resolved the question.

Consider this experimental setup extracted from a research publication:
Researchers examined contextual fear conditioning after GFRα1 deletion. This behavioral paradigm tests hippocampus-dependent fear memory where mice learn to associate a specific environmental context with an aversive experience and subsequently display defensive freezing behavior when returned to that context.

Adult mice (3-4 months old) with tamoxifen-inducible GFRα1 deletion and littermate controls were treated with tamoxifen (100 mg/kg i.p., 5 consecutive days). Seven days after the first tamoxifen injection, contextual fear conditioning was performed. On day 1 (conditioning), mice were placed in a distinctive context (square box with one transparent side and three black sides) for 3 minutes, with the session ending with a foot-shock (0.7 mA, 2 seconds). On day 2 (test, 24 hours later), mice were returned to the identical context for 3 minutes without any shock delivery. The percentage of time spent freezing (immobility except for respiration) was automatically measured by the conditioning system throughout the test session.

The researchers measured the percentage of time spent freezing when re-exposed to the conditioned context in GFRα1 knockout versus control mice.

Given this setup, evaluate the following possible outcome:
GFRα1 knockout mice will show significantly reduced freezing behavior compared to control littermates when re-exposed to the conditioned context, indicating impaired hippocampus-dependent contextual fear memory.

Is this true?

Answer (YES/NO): NO